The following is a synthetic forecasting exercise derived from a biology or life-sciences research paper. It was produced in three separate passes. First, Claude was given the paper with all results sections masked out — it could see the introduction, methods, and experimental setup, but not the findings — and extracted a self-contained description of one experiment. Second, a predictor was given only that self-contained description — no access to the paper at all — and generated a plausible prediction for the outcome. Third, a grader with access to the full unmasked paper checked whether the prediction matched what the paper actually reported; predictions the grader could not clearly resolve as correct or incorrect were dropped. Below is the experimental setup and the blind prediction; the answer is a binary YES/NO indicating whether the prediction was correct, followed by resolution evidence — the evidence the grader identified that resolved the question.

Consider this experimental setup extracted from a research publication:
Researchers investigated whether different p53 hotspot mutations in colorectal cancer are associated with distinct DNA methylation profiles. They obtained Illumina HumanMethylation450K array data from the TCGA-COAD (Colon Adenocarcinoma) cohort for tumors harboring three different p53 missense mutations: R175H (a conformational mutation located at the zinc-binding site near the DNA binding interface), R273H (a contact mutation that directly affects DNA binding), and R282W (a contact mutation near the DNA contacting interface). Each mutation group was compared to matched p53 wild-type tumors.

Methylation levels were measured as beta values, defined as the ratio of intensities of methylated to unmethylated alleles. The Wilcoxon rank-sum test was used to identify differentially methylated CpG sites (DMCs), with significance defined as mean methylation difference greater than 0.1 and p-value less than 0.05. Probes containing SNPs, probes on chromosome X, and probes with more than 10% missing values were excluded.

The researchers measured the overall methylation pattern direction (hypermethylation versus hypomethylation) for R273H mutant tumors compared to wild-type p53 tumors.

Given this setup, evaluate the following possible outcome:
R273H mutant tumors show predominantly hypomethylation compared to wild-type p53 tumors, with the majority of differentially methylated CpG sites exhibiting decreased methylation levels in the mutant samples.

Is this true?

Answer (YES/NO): NO